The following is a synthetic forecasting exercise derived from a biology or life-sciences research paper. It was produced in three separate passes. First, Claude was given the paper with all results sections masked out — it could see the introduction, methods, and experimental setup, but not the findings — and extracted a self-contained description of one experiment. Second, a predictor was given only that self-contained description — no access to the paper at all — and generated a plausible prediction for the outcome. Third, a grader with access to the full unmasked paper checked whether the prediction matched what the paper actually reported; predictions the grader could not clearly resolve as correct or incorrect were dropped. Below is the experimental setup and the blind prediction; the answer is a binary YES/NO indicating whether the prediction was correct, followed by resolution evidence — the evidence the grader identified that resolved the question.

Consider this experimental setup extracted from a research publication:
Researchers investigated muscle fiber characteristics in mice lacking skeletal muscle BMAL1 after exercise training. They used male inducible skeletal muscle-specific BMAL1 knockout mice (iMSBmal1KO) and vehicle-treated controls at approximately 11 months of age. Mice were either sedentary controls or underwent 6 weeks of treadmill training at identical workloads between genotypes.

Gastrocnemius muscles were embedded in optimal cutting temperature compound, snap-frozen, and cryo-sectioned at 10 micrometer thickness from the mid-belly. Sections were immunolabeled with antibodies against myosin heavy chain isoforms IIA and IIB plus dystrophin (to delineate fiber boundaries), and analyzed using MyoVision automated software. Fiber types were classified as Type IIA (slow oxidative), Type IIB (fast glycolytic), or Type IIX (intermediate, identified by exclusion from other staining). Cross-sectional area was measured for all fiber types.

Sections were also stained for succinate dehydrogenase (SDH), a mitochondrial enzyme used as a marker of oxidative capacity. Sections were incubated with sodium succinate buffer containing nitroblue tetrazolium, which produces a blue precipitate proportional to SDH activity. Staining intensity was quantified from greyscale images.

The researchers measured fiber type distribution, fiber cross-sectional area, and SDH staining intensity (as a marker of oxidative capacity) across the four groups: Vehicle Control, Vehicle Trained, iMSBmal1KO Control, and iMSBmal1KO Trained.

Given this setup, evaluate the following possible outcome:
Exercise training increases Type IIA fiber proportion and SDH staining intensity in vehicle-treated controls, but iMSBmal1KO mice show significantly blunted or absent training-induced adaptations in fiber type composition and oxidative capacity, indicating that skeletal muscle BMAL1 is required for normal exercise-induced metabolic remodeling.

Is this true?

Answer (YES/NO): NO